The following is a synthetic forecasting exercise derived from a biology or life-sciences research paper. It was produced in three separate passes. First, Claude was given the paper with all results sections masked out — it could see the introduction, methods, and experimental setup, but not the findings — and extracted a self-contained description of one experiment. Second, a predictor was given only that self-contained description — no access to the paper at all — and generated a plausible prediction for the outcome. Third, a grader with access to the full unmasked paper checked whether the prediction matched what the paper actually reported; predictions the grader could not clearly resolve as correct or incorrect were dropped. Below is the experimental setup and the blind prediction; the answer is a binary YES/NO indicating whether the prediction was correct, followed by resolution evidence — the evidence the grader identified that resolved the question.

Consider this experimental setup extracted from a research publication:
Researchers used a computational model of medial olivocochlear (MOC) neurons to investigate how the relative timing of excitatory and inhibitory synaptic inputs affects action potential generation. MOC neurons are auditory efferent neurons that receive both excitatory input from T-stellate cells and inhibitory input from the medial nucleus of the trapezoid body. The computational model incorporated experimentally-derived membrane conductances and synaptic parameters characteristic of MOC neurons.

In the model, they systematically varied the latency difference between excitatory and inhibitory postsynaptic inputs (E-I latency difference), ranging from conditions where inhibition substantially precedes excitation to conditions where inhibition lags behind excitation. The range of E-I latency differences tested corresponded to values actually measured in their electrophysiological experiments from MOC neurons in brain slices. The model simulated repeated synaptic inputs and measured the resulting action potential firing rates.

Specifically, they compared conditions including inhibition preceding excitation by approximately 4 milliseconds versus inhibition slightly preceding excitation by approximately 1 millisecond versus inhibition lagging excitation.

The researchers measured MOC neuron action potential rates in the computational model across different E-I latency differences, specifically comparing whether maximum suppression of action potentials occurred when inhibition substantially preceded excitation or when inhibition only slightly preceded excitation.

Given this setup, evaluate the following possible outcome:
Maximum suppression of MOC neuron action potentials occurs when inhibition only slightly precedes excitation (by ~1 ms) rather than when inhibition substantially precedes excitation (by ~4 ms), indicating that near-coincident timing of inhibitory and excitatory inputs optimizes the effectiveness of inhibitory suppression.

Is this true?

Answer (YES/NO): YES